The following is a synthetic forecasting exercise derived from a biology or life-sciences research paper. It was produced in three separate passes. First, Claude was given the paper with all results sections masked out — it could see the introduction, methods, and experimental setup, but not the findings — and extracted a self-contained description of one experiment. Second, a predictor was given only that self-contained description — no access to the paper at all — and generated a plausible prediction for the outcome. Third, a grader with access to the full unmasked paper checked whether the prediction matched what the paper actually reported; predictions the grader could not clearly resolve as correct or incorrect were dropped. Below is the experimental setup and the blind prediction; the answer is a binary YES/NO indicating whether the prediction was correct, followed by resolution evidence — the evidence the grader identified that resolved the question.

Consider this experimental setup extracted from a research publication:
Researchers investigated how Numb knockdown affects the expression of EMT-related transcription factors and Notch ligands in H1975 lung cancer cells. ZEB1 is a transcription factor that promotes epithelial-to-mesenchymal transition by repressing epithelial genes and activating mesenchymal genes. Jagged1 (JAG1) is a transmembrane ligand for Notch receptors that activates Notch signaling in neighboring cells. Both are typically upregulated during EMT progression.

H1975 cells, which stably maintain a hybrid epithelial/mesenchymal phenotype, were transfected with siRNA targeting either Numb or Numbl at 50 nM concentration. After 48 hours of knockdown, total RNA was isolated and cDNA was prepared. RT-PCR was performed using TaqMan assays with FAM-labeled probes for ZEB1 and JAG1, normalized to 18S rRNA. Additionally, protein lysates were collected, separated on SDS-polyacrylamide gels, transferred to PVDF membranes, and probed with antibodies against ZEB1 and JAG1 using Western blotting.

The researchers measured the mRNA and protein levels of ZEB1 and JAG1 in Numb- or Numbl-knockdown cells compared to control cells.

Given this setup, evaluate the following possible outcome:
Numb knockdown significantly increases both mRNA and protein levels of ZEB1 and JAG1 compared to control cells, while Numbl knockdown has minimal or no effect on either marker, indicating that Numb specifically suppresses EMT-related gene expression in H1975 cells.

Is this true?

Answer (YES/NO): NO